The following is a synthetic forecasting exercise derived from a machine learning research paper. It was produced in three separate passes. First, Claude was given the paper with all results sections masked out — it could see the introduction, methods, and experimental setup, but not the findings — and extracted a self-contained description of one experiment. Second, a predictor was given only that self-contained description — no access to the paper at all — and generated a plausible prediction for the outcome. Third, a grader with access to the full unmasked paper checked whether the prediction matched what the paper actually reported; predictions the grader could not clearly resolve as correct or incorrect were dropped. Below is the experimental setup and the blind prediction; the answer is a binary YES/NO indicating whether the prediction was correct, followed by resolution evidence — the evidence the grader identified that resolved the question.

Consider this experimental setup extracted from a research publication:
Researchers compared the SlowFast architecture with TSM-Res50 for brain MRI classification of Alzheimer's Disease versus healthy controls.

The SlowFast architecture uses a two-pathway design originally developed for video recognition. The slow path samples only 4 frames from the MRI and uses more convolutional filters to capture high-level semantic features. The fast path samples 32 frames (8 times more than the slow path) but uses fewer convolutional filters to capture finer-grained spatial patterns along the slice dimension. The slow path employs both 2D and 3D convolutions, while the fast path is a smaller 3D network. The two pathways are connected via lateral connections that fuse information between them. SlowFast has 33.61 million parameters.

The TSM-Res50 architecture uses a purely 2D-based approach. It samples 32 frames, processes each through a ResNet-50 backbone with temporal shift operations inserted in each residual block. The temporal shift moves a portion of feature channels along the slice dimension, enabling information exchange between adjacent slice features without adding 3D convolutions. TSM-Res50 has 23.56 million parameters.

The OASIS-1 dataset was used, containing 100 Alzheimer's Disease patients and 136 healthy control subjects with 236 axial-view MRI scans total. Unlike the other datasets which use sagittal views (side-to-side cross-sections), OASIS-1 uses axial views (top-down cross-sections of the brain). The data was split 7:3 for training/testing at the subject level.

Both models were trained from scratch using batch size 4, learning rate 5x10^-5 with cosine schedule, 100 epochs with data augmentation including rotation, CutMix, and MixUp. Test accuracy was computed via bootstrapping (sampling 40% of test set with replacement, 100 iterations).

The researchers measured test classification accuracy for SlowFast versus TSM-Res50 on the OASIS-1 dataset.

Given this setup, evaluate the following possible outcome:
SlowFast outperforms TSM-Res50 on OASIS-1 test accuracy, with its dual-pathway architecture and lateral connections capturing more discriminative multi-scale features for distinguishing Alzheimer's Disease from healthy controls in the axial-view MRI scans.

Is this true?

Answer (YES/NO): YES